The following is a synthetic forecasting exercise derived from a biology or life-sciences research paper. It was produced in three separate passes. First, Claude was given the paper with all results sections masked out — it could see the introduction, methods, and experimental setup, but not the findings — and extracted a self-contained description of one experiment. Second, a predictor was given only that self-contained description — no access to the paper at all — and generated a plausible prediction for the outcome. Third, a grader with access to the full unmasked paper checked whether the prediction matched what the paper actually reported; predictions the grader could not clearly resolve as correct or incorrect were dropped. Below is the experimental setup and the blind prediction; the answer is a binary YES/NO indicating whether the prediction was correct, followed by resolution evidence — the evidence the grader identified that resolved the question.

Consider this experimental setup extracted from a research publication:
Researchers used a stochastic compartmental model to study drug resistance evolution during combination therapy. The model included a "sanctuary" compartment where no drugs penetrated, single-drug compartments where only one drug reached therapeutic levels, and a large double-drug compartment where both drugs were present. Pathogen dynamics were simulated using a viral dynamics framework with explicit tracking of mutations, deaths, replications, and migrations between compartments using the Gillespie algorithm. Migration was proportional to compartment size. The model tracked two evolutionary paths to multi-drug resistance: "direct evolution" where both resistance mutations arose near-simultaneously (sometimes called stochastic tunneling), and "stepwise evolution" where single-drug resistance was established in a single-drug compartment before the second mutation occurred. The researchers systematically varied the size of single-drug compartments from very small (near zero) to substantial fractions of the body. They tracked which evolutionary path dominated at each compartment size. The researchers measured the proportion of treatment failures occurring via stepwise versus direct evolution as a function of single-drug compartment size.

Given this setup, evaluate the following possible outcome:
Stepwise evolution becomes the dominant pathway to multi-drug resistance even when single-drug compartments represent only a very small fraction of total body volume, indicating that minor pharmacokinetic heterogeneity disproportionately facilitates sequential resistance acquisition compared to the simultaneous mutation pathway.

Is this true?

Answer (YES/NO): YES